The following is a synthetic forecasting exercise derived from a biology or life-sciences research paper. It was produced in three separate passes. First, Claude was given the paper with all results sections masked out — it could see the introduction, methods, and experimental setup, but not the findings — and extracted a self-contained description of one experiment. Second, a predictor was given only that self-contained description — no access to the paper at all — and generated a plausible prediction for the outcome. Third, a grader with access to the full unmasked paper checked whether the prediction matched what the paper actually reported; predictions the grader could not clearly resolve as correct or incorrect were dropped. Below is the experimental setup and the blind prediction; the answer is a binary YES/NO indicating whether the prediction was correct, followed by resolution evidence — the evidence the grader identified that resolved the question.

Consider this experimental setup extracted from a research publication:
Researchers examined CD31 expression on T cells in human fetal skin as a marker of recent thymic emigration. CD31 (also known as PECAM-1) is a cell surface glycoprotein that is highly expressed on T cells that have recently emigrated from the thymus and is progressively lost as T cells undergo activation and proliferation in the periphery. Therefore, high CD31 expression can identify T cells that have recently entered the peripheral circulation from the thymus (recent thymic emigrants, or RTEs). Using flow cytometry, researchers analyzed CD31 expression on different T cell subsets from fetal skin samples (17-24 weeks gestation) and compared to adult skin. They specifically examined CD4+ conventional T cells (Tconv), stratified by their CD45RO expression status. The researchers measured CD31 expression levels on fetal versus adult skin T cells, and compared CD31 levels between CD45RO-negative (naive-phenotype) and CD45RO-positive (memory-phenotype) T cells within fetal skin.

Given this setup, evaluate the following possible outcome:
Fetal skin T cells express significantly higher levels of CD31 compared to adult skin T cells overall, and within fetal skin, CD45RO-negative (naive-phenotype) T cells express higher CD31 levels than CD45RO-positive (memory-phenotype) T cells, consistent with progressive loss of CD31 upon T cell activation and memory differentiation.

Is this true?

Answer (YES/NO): YES